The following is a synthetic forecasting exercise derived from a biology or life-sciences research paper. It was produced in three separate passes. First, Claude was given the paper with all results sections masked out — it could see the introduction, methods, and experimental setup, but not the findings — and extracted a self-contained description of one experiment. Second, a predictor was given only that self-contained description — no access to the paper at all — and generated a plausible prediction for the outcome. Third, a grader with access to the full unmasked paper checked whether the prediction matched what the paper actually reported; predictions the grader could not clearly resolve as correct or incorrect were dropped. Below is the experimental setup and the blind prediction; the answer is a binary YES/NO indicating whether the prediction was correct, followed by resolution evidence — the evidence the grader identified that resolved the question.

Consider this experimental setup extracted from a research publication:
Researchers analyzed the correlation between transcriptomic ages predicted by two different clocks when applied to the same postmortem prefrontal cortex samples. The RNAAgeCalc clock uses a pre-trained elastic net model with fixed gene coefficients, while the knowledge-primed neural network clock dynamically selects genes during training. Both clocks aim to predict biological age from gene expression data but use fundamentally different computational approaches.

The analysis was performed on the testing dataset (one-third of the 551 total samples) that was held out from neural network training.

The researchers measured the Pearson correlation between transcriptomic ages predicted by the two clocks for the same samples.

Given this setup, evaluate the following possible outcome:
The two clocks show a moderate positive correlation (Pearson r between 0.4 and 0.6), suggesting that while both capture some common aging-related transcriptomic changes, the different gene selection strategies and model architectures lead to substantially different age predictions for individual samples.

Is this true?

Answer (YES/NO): NO